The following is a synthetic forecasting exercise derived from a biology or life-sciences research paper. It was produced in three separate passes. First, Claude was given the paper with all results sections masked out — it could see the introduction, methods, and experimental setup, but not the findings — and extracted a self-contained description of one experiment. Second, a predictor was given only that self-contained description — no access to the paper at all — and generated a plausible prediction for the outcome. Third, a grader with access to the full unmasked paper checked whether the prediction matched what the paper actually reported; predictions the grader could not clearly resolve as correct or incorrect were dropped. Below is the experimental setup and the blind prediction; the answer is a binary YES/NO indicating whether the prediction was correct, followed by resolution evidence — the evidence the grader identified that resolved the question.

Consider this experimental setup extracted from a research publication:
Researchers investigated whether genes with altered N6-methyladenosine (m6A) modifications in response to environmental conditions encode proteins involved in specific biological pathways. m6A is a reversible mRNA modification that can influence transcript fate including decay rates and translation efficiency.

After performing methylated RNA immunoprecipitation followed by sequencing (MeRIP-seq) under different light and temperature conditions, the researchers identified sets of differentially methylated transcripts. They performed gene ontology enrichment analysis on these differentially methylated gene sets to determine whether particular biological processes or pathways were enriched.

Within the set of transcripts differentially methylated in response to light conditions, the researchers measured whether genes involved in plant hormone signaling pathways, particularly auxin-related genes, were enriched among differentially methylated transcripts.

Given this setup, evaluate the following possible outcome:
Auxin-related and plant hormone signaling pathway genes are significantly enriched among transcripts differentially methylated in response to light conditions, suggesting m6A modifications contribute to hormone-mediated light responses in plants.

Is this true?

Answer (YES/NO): NO